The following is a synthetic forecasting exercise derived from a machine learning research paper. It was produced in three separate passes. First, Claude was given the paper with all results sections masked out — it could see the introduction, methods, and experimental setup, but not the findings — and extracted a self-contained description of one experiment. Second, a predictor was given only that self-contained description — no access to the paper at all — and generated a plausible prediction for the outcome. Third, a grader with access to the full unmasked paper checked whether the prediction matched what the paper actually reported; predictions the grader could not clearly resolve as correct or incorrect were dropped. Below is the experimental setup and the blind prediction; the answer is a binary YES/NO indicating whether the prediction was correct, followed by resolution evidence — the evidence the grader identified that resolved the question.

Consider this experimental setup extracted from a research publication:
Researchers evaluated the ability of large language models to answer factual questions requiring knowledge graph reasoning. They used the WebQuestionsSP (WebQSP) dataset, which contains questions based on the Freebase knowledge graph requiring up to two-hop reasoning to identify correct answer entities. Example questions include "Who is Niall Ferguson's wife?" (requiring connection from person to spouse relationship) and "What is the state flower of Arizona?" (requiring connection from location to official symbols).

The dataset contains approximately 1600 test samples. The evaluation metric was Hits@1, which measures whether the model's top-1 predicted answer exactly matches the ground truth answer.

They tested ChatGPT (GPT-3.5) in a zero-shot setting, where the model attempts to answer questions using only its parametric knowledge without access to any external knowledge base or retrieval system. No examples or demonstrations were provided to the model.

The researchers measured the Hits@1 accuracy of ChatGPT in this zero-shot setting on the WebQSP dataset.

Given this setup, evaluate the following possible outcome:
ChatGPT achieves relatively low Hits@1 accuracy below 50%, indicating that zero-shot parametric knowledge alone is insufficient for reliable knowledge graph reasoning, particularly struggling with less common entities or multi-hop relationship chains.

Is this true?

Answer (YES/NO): NO